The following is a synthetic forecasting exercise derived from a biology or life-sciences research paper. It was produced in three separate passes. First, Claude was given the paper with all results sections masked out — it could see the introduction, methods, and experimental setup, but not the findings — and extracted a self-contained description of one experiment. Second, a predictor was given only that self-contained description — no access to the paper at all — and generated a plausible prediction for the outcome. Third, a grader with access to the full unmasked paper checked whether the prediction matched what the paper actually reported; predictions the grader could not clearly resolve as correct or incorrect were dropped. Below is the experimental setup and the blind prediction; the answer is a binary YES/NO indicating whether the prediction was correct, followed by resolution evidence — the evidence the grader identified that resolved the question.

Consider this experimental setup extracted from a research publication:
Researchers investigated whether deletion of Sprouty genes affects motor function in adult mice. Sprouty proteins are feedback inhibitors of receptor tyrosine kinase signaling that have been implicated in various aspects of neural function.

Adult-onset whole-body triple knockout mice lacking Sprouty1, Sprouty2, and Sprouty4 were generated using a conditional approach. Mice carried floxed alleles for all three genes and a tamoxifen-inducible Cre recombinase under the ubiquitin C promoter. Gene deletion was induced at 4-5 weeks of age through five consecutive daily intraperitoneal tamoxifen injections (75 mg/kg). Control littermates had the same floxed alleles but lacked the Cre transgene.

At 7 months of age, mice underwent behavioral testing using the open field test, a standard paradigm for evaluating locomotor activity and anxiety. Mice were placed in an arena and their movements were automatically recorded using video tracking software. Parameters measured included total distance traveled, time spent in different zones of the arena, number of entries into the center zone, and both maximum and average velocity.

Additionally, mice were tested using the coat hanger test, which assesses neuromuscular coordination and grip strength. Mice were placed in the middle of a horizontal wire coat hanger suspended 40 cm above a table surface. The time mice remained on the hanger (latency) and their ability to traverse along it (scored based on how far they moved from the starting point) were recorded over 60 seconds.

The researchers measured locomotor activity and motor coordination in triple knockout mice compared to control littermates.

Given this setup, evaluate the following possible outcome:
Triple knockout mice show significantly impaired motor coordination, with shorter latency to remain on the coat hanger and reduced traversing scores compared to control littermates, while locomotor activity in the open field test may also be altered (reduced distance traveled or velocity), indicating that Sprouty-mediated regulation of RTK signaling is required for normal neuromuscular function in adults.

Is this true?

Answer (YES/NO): YES